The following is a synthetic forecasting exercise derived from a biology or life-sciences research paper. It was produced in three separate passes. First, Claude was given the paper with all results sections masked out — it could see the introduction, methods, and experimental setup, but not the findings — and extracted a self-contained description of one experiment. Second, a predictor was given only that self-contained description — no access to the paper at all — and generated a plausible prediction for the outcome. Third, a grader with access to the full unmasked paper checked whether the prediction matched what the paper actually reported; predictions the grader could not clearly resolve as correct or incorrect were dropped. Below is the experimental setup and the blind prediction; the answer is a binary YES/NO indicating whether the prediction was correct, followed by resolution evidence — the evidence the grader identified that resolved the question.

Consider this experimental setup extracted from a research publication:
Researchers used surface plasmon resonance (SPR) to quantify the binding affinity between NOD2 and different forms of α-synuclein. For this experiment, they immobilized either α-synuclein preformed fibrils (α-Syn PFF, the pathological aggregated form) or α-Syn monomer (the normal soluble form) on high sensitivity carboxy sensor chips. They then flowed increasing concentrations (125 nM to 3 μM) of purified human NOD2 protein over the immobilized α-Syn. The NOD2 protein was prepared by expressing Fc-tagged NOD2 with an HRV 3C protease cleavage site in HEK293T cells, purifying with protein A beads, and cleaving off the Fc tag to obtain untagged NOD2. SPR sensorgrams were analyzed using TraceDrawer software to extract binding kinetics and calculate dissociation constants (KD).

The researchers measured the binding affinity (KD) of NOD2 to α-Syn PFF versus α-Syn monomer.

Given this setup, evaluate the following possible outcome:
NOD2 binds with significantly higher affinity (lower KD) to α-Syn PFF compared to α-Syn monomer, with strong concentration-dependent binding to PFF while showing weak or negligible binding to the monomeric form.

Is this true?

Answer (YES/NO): YES